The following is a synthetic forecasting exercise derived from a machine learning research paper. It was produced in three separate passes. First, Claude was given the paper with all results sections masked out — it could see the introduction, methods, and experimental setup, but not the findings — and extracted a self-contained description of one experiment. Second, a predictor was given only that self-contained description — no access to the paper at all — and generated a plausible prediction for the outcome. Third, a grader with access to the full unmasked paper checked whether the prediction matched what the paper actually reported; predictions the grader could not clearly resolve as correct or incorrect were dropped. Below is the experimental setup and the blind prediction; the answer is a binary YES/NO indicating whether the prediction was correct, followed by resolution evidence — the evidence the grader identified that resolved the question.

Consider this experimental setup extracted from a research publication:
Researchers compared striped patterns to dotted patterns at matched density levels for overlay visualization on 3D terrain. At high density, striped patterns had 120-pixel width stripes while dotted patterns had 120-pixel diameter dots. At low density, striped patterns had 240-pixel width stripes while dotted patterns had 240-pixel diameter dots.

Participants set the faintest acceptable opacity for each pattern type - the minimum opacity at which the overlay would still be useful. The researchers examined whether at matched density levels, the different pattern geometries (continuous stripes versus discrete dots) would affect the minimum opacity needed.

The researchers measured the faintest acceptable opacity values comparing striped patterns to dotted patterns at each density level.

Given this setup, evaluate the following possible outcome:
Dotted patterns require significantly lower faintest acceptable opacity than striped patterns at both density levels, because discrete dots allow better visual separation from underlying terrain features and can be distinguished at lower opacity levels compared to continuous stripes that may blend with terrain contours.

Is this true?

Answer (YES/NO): NO